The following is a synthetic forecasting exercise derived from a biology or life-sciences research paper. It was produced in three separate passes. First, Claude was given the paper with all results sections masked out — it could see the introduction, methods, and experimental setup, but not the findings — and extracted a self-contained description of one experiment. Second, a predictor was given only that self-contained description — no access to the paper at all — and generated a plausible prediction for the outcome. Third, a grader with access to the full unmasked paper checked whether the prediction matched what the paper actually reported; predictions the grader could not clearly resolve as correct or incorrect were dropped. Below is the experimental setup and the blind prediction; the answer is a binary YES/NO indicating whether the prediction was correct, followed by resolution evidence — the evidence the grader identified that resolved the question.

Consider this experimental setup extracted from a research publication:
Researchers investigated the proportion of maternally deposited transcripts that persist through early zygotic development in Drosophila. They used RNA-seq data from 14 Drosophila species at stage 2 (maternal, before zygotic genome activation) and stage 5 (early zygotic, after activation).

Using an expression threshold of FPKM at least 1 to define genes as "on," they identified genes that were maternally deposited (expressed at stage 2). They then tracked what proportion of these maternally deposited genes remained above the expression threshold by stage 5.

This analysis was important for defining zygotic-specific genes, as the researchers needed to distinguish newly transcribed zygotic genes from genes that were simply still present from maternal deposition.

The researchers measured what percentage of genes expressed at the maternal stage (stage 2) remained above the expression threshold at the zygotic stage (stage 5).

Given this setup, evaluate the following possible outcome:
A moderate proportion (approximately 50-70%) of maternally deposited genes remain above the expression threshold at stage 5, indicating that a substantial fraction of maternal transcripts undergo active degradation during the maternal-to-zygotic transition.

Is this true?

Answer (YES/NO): NO